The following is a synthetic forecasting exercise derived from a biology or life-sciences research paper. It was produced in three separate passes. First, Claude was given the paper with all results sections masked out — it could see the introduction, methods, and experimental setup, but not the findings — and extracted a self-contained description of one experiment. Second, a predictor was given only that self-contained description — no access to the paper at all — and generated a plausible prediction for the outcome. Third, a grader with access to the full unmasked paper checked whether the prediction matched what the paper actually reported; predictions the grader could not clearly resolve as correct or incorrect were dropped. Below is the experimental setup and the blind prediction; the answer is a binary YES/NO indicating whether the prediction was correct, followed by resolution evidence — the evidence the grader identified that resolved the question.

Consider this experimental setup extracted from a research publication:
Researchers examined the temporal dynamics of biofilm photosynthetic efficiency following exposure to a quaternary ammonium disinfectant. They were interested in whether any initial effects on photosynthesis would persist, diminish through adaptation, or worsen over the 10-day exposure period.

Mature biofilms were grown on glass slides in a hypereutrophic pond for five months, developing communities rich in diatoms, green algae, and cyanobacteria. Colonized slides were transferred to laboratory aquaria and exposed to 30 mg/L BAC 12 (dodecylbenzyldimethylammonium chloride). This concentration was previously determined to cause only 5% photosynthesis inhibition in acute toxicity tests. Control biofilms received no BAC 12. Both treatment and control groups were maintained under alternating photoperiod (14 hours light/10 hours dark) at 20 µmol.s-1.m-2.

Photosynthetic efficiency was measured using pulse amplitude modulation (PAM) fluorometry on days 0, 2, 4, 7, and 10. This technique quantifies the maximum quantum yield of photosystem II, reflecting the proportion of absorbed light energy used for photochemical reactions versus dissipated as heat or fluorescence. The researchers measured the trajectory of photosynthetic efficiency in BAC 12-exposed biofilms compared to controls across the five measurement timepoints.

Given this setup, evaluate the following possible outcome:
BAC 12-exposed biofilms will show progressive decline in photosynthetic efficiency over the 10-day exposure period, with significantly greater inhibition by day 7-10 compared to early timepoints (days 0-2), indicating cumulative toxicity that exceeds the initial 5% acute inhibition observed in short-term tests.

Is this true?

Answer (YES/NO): NO